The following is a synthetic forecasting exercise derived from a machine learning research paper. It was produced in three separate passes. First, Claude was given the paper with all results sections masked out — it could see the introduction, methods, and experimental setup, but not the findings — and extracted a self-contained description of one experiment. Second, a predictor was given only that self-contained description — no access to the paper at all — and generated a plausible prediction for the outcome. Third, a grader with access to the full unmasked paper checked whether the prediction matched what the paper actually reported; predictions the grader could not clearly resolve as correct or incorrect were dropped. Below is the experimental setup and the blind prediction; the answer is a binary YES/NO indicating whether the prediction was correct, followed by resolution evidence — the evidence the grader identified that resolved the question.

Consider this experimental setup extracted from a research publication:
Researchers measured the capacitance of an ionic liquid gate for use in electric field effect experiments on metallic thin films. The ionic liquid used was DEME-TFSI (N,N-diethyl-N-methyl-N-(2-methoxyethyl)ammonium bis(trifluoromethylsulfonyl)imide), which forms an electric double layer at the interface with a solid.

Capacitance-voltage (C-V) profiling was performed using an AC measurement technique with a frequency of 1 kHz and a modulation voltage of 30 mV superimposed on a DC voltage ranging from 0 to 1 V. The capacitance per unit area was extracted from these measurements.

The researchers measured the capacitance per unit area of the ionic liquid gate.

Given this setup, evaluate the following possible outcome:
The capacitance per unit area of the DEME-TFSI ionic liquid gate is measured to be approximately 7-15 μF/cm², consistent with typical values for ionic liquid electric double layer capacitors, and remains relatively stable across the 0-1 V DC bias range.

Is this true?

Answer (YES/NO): NO